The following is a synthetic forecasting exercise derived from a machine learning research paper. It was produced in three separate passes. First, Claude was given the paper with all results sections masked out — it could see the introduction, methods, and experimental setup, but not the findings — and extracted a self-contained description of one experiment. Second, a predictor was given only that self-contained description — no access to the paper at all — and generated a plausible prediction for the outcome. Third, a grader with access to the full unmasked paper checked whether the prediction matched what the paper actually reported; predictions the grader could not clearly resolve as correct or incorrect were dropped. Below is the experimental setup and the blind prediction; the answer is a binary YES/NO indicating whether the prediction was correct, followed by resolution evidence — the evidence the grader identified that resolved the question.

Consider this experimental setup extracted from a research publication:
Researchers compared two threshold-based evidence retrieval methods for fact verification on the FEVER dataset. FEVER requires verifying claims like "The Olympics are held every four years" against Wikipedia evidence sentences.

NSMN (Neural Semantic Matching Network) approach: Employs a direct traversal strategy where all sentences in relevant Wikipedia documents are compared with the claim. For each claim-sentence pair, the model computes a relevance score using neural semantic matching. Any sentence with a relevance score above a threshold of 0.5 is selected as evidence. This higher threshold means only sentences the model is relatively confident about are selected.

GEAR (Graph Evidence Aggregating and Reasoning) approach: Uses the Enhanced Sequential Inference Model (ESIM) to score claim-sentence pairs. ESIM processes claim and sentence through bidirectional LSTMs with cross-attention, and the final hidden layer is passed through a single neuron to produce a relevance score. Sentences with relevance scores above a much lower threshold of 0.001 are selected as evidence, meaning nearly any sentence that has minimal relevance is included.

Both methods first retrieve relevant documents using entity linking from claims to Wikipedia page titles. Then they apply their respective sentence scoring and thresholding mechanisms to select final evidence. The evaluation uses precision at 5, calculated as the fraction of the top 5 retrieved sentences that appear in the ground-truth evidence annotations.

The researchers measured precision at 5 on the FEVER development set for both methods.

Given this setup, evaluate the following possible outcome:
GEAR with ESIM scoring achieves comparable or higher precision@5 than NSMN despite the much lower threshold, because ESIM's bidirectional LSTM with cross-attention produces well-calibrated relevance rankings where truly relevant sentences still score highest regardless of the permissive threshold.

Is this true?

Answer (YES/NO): NO